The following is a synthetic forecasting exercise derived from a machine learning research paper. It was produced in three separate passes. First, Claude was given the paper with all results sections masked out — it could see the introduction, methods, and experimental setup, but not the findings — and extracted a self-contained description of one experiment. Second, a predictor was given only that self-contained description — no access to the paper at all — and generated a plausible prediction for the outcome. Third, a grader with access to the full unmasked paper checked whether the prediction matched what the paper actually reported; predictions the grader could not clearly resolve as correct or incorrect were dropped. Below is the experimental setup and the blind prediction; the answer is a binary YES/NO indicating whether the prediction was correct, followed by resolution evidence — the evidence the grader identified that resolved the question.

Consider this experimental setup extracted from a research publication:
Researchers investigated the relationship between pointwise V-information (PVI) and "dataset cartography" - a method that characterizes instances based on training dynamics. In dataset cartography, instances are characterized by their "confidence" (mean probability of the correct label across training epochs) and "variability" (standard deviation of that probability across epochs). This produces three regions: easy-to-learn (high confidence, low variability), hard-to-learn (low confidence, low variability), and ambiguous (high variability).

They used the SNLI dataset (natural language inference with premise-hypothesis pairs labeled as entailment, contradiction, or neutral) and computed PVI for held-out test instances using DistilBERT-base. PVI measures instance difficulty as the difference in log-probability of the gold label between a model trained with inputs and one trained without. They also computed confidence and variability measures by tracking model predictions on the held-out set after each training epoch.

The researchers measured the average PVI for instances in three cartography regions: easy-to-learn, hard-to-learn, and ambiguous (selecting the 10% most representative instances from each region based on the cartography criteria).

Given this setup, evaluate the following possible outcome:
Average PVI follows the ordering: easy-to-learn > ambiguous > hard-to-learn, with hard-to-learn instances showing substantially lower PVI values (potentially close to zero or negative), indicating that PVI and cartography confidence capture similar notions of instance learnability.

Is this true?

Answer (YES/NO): YES